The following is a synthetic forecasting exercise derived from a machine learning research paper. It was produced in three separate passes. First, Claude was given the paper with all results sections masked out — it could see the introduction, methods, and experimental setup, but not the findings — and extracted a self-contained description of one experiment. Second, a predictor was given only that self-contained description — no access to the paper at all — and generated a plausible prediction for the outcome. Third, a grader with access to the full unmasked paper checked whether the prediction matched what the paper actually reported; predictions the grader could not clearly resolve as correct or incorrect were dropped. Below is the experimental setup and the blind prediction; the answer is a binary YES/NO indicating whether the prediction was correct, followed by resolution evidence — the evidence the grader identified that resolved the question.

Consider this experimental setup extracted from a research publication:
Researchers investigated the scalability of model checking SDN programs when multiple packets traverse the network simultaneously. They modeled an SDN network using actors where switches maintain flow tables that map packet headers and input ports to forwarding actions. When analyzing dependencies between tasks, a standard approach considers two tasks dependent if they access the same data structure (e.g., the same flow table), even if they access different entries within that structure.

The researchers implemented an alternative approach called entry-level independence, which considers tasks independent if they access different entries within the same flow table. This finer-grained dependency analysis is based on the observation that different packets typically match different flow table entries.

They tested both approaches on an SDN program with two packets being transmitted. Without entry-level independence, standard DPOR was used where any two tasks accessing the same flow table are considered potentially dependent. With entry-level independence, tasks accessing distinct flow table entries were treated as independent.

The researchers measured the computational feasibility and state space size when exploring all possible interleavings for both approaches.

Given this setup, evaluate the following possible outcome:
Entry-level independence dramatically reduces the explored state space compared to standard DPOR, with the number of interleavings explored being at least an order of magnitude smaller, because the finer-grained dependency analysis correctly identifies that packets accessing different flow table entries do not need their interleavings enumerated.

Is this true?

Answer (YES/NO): YES